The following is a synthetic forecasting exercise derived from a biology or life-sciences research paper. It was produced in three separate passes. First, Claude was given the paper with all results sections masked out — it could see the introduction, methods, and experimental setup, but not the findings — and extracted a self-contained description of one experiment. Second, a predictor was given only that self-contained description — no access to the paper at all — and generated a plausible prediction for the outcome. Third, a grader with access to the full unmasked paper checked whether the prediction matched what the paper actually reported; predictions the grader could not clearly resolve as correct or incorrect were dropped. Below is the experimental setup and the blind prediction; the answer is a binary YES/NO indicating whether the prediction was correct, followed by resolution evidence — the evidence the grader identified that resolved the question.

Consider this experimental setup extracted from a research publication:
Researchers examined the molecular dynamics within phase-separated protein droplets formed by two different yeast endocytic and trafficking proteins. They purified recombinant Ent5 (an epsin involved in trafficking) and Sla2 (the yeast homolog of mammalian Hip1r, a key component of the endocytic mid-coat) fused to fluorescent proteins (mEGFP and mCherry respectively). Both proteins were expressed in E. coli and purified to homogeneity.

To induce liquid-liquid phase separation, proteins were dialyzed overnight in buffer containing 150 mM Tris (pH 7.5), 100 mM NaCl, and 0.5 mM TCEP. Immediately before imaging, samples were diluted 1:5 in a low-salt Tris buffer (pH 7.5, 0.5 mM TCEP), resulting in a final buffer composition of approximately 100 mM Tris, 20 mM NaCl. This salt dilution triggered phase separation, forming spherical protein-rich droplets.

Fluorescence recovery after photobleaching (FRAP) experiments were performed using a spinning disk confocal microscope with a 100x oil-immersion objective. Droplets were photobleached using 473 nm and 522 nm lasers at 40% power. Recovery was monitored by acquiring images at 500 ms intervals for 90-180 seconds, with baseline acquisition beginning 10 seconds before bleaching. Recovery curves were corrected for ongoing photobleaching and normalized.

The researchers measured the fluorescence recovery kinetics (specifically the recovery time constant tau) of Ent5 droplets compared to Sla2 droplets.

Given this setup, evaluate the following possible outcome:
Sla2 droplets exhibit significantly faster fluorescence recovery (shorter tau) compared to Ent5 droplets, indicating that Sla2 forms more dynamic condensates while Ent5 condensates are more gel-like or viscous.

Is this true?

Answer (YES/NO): NO